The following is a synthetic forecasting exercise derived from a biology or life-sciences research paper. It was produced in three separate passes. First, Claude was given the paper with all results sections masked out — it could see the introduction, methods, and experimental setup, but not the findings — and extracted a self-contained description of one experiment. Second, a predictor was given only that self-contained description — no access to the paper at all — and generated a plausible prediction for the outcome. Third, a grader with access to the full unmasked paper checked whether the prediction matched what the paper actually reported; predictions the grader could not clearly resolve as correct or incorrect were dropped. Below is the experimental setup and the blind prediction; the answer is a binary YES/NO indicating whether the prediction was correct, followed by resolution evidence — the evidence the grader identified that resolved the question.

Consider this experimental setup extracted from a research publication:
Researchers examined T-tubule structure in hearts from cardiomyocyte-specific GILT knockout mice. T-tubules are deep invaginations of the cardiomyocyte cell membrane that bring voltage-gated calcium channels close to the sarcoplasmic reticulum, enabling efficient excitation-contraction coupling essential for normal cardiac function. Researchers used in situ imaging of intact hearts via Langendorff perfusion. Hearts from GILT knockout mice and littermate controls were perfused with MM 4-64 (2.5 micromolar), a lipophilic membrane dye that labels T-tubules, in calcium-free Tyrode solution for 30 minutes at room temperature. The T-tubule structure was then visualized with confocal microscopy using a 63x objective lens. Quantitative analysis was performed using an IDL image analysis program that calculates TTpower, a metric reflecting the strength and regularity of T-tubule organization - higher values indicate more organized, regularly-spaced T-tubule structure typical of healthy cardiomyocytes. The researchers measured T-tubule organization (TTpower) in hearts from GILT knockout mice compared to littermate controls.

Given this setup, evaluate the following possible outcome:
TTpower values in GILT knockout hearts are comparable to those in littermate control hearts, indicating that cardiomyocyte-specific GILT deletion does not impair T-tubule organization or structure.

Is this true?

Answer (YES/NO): NO